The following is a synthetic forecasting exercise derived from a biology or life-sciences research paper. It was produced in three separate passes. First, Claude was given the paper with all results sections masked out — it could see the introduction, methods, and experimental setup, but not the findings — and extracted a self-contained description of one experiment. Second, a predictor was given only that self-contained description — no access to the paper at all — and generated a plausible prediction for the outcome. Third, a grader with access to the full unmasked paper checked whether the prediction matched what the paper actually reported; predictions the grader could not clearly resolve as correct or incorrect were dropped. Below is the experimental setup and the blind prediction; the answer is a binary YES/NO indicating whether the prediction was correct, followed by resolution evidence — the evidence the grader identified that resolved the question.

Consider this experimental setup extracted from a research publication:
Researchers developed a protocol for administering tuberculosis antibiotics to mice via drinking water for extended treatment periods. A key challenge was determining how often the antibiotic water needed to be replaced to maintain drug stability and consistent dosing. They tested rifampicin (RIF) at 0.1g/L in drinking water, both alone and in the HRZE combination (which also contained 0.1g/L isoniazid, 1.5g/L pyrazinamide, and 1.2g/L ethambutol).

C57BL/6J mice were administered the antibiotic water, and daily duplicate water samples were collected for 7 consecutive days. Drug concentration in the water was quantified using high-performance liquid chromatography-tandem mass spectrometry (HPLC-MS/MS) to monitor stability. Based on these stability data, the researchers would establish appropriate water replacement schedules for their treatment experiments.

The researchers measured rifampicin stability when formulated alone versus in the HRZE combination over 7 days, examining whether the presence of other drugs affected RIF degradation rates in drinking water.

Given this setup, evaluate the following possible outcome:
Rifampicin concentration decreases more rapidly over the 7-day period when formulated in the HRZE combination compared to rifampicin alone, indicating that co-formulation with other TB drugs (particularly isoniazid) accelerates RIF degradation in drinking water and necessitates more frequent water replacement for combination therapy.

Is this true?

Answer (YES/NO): NO